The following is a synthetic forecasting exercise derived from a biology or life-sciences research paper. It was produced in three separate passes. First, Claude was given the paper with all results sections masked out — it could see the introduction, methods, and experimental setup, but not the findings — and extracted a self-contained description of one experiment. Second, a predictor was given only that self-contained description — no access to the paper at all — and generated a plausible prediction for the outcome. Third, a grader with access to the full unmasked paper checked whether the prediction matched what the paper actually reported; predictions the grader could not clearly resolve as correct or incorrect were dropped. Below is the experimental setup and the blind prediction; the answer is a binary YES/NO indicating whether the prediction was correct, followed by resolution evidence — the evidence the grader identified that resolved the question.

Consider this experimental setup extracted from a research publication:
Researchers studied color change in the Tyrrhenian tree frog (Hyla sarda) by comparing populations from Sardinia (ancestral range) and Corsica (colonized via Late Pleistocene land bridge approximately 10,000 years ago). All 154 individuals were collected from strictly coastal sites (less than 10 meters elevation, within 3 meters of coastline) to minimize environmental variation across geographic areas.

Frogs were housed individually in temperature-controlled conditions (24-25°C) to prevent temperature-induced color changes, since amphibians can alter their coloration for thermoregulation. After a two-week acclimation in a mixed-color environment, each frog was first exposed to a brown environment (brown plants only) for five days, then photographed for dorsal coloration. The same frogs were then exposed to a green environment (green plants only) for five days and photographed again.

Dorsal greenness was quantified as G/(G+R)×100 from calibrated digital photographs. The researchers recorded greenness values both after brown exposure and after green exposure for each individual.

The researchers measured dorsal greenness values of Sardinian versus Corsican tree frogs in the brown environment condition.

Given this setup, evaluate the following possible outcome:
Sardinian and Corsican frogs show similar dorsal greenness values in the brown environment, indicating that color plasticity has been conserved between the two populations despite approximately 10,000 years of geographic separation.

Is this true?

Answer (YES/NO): NO